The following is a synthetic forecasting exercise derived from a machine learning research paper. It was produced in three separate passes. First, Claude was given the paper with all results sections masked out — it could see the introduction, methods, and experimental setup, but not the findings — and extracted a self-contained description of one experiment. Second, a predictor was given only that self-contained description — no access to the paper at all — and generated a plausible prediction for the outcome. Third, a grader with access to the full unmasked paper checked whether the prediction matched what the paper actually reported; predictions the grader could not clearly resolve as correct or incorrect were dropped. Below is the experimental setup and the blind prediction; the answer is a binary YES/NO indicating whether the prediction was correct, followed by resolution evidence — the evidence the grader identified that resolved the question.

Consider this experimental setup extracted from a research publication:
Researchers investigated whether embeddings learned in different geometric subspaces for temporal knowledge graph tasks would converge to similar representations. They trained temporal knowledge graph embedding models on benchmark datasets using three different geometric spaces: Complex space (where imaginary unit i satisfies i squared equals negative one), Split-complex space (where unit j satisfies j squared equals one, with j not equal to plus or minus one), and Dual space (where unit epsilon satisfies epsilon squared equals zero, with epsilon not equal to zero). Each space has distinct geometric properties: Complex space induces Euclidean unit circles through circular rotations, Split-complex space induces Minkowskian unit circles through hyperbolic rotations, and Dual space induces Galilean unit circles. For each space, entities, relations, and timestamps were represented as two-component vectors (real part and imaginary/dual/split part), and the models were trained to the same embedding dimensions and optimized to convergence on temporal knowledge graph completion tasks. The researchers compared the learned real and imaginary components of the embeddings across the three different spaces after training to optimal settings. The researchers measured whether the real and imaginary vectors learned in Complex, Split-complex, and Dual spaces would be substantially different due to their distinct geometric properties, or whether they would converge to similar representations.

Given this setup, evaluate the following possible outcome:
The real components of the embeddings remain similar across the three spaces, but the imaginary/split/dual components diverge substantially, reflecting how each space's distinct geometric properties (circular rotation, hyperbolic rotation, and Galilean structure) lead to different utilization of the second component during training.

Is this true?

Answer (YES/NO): NO